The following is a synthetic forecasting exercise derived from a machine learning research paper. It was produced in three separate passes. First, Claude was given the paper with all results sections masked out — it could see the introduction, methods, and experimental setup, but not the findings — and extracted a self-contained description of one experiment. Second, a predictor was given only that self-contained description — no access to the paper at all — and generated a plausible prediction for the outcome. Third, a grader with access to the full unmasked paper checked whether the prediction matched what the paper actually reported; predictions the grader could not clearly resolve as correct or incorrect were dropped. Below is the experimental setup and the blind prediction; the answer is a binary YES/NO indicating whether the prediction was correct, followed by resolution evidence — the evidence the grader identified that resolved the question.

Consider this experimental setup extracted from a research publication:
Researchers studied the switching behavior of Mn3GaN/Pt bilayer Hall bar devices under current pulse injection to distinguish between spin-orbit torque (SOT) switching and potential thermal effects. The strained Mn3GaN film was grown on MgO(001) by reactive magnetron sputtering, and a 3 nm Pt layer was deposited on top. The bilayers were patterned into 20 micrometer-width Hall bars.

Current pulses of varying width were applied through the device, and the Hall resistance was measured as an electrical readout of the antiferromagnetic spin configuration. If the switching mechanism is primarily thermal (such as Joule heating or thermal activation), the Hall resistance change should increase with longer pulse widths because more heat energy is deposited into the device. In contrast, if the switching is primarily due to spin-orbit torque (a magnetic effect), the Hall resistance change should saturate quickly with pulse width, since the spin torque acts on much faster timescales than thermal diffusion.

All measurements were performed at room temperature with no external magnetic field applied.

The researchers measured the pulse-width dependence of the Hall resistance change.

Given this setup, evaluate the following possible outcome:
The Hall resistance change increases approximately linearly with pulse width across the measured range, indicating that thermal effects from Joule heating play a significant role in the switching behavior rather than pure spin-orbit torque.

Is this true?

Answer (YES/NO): NO